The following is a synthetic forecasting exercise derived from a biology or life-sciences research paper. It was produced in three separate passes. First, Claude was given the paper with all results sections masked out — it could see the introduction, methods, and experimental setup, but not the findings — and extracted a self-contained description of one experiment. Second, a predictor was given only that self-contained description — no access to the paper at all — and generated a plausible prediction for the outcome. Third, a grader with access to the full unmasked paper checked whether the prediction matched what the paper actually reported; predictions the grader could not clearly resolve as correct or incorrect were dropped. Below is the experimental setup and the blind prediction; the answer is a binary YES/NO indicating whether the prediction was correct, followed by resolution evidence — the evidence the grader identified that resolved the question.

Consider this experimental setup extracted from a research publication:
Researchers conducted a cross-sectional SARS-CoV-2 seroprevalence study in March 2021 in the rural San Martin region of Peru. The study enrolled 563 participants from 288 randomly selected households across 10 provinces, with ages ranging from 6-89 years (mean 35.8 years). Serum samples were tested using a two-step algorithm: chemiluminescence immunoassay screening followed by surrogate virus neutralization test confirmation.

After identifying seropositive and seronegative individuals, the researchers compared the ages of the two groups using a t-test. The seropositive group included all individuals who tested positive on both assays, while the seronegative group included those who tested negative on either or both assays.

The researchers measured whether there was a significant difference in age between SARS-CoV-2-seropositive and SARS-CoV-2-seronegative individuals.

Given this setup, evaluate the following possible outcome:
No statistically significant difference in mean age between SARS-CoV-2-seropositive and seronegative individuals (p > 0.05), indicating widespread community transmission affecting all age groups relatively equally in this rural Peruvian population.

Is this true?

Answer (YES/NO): NO